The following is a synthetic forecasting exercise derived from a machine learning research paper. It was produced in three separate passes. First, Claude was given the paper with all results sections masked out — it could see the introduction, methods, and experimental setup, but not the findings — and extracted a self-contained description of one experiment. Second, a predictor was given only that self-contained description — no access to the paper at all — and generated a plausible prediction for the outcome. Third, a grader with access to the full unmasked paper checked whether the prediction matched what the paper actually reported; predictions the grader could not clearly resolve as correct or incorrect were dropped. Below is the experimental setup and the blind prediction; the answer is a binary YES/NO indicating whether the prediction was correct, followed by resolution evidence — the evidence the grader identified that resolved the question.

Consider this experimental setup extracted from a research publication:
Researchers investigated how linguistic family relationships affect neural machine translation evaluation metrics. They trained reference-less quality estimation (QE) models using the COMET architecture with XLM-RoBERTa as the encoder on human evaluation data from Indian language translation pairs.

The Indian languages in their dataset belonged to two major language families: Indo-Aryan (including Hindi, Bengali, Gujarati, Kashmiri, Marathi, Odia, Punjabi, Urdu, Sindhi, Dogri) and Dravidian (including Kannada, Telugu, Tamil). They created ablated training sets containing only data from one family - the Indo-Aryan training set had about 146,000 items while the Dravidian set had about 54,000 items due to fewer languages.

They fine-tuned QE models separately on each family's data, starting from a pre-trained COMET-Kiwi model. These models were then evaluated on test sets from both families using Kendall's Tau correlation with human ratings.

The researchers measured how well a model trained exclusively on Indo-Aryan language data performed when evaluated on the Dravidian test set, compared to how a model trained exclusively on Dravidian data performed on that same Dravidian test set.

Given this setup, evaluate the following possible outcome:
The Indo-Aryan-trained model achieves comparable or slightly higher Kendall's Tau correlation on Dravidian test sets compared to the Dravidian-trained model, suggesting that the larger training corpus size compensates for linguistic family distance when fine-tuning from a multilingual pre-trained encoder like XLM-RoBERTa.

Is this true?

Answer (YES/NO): NO